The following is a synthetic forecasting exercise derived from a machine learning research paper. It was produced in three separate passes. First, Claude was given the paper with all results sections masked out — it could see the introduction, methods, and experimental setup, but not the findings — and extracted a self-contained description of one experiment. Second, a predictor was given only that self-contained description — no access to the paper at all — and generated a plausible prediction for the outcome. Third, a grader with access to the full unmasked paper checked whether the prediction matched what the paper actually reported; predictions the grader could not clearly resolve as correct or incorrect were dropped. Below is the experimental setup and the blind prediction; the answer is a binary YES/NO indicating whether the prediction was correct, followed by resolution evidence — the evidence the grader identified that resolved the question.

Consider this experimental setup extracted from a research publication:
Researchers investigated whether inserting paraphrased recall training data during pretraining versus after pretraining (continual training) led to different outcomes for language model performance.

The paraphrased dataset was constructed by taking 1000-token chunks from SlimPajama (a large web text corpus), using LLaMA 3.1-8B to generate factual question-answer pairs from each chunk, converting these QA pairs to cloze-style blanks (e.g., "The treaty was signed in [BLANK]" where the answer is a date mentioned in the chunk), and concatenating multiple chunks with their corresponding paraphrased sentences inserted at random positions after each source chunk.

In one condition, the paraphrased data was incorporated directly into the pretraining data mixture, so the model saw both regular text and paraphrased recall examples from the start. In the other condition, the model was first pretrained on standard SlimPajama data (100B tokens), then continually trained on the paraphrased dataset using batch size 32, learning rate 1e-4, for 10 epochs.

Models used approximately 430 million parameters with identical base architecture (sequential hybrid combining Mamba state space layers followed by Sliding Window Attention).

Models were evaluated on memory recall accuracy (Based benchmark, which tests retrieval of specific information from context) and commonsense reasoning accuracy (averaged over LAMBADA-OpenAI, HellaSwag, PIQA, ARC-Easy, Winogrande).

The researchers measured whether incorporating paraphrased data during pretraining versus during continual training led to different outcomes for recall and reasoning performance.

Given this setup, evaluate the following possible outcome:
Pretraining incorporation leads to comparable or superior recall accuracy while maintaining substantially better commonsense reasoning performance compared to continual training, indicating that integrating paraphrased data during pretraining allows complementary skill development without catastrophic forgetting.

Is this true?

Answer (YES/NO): NO